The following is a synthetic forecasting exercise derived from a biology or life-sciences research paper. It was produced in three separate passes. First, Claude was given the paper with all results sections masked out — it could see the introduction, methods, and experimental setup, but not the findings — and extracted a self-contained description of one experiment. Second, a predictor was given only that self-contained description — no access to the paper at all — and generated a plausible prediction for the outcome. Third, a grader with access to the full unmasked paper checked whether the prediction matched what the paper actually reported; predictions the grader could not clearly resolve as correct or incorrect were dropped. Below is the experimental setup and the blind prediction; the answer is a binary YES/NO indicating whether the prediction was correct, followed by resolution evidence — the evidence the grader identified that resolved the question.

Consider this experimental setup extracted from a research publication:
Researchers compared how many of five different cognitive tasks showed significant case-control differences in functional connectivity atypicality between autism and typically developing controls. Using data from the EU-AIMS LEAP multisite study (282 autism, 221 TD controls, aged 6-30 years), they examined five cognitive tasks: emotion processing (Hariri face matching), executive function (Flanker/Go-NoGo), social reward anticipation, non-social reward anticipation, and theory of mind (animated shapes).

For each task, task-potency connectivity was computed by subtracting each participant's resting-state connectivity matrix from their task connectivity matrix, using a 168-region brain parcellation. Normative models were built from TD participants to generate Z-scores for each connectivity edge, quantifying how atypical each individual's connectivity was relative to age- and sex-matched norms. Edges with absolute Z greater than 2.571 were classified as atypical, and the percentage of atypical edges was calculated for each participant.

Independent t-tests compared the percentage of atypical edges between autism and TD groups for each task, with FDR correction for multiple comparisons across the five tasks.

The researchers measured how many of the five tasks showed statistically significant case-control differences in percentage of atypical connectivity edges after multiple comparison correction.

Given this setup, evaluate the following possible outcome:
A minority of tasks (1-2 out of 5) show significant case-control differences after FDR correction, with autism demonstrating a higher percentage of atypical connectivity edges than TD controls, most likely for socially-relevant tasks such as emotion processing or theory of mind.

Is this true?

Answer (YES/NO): NO